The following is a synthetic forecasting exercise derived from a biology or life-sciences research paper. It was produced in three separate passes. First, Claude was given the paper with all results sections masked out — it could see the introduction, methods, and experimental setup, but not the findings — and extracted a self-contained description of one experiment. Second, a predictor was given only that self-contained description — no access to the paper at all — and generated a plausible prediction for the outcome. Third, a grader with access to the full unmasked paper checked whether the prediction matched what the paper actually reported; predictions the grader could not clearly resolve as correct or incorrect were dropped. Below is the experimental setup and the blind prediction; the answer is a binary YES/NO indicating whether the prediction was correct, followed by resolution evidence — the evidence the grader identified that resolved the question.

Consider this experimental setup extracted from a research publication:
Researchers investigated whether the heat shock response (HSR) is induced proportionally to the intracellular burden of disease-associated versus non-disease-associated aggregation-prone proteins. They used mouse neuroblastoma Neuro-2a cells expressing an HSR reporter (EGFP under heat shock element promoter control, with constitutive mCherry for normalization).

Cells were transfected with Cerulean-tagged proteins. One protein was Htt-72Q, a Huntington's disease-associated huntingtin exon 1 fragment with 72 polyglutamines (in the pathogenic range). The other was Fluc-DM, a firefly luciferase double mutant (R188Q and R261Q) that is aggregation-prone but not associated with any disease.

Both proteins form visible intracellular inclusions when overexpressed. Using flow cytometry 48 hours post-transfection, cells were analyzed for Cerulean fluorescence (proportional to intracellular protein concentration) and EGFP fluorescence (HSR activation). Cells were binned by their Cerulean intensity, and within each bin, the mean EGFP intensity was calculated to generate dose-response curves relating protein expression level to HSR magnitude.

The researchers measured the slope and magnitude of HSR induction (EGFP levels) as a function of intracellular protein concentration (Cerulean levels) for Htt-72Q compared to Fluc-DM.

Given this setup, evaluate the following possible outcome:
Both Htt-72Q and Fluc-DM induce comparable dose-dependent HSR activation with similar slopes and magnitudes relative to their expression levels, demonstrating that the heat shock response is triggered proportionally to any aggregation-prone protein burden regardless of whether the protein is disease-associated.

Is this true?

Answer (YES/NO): NO